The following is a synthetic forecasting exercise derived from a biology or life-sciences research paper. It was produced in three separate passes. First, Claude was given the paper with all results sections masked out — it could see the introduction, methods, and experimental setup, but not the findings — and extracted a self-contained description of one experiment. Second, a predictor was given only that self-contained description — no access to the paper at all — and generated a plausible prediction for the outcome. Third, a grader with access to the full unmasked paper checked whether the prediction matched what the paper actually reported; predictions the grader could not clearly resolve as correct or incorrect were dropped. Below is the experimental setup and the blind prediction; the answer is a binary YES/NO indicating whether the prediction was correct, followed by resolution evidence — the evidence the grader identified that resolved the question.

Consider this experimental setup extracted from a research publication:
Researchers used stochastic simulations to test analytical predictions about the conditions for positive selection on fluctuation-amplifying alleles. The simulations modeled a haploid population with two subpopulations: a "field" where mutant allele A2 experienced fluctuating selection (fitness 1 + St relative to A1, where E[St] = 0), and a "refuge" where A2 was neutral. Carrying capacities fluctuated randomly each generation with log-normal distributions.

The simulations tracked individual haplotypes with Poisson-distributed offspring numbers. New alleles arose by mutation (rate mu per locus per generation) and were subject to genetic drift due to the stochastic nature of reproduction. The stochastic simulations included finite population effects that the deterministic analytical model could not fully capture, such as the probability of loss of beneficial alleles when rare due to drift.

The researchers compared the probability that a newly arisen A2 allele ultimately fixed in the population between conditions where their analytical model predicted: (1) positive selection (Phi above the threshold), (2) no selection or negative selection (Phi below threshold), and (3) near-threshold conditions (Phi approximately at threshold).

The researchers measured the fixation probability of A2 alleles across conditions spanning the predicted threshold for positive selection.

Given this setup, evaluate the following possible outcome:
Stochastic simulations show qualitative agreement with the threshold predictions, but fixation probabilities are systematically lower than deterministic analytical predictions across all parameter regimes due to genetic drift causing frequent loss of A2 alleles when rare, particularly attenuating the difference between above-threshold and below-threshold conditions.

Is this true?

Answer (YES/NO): NO